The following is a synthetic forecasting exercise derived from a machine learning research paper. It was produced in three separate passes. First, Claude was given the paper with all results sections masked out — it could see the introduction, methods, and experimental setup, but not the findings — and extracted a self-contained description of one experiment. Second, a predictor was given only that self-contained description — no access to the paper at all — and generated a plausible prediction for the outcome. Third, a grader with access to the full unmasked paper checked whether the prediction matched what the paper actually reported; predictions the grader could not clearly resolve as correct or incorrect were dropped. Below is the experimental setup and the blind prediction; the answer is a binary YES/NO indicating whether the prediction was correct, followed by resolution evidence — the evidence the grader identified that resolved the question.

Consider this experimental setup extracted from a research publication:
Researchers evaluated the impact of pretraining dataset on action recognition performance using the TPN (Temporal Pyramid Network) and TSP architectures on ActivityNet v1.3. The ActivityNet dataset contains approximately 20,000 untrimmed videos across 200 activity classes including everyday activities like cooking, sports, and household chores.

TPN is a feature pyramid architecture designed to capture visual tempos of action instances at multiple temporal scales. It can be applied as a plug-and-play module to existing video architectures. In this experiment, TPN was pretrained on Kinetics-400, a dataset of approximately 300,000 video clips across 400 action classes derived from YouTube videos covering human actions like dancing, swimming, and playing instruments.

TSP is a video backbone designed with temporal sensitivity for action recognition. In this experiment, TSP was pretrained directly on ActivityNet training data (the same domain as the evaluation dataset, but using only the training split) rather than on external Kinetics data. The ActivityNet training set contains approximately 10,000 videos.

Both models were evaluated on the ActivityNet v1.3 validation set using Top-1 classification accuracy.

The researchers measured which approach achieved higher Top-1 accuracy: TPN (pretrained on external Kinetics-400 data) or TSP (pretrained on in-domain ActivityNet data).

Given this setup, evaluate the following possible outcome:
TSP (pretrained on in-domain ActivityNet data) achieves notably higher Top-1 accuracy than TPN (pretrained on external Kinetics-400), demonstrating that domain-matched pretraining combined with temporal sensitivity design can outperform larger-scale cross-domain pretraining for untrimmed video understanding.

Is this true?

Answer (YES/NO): NO